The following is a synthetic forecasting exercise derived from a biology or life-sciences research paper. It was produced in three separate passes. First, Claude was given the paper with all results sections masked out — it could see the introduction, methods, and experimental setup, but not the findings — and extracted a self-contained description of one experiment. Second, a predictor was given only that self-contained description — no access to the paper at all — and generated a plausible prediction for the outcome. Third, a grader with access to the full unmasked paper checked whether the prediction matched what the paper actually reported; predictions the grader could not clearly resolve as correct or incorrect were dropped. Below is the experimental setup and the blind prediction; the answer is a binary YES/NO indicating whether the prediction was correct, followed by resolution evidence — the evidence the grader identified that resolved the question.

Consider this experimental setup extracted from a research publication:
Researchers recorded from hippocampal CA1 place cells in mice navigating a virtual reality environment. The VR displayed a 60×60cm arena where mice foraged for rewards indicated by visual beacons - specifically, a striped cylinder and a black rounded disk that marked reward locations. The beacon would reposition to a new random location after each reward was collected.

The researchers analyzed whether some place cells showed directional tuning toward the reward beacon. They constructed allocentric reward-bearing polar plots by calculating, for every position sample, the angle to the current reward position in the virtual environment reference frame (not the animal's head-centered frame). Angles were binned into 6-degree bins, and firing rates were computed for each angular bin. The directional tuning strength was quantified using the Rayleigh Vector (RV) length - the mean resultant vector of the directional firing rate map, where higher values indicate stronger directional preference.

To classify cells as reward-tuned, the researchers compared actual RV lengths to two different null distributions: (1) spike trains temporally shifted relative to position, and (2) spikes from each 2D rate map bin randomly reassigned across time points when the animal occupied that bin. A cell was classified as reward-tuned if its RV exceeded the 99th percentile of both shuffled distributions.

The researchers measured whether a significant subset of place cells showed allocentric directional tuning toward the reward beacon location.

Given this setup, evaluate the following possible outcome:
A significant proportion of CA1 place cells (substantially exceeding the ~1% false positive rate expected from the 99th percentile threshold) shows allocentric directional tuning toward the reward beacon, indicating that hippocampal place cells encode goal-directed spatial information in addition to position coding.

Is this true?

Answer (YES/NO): YES